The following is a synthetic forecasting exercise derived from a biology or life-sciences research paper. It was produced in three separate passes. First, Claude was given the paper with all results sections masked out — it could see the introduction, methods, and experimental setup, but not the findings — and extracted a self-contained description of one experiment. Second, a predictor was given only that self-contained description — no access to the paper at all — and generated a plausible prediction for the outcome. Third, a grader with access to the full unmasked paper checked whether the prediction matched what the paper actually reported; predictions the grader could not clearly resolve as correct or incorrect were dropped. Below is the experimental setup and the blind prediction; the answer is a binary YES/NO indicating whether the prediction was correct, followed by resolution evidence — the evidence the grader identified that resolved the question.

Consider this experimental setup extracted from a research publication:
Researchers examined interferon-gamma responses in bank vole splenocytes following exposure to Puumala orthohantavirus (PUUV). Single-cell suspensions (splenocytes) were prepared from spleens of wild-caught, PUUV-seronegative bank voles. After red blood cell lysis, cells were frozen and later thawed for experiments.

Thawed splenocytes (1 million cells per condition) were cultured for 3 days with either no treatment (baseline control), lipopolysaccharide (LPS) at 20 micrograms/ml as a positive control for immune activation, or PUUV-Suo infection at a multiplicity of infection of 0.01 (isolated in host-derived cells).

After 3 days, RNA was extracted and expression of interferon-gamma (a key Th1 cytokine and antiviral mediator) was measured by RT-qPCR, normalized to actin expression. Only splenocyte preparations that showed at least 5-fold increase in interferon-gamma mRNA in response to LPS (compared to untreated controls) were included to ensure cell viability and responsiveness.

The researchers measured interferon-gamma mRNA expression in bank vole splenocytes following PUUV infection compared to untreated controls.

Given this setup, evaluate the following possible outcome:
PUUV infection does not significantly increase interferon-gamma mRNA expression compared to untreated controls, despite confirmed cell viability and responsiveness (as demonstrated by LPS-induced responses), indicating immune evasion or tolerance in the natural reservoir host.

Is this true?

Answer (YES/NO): YES